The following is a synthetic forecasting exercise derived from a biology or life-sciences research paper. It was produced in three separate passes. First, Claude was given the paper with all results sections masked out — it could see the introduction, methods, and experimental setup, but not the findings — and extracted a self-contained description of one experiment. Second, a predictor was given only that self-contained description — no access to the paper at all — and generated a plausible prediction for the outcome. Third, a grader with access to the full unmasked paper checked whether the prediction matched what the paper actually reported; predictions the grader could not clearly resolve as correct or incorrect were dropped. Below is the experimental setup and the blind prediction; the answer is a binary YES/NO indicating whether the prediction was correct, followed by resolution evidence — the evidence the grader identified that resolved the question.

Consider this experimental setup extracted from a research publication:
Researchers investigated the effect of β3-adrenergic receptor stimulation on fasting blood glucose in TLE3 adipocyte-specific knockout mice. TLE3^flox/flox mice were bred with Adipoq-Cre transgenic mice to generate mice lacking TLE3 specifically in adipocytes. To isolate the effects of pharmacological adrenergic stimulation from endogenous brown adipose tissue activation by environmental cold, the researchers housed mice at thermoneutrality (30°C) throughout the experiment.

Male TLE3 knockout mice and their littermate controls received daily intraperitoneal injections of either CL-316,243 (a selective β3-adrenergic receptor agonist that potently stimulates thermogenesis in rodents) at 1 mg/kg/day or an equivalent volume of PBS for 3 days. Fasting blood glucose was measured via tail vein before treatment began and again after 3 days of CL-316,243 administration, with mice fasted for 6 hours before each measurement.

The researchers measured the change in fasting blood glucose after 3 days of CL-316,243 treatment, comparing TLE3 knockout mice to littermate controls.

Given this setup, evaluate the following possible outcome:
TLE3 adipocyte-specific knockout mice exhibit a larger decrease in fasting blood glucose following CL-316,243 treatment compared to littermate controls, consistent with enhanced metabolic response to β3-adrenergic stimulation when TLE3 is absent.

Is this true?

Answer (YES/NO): YES